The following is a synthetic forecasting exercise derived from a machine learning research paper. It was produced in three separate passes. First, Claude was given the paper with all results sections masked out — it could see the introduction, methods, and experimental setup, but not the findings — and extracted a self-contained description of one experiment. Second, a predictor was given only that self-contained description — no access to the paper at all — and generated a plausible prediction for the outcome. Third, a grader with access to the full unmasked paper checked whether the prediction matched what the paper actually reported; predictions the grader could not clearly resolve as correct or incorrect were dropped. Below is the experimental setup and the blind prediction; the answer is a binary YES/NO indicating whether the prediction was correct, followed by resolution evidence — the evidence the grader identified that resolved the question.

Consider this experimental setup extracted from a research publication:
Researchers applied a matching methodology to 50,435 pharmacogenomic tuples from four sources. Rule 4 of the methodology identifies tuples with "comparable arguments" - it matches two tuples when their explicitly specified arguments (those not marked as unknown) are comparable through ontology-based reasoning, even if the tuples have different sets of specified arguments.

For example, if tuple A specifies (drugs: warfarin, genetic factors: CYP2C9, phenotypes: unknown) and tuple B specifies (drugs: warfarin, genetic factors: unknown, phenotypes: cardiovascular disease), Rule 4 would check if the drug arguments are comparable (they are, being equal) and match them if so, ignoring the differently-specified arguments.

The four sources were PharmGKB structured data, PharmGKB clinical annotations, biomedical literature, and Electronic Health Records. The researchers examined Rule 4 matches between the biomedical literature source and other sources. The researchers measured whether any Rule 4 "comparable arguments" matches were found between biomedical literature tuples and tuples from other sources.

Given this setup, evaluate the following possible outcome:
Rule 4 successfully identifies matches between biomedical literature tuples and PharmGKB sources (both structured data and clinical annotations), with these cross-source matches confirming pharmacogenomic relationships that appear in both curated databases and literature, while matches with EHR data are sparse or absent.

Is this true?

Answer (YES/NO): NO